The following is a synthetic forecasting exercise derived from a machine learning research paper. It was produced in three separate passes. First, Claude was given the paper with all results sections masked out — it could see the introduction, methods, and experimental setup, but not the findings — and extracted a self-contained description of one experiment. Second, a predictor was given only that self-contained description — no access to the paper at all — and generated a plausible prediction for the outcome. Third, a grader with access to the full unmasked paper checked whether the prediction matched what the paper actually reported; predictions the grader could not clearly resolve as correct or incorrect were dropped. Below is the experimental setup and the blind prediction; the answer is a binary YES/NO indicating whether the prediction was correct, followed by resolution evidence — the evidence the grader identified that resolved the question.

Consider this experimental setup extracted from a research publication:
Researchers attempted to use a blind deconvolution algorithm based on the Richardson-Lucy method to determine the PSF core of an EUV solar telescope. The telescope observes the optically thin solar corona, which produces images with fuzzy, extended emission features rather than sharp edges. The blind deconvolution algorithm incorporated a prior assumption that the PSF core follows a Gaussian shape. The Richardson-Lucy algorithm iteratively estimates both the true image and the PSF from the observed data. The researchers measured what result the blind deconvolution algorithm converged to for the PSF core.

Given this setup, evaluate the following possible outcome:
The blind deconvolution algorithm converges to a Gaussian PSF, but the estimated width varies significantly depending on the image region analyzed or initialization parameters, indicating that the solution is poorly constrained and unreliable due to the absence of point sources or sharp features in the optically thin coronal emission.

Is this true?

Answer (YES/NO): NO